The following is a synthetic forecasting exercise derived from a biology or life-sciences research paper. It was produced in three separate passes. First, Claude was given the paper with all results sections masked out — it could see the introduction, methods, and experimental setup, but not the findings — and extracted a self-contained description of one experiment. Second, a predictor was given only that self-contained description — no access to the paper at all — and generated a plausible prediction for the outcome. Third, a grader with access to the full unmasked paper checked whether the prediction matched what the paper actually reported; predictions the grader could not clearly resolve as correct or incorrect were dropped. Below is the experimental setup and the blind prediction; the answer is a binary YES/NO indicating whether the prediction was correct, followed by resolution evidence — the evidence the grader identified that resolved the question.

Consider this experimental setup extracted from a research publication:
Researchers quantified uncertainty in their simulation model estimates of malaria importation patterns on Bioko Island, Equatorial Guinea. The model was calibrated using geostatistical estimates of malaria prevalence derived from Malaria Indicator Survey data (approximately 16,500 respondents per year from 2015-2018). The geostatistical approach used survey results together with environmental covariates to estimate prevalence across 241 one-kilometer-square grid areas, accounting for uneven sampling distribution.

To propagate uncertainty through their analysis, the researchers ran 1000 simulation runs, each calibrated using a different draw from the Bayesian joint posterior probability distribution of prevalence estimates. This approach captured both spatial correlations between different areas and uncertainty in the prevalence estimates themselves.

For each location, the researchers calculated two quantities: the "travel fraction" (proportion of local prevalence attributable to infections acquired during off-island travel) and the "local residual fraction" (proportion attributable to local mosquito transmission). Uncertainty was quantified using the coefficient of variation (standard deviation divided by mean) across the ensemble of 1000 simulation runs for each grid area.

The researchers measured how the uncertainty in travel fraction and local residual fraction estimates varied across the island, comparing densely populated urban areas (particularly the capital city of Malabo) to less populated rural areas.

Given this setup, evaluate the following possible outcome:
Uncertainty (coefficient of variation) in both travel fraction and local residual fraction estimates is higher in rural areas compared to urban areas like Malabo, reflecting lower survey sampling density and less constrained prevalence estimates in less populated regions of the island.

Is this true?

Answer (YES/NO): YES